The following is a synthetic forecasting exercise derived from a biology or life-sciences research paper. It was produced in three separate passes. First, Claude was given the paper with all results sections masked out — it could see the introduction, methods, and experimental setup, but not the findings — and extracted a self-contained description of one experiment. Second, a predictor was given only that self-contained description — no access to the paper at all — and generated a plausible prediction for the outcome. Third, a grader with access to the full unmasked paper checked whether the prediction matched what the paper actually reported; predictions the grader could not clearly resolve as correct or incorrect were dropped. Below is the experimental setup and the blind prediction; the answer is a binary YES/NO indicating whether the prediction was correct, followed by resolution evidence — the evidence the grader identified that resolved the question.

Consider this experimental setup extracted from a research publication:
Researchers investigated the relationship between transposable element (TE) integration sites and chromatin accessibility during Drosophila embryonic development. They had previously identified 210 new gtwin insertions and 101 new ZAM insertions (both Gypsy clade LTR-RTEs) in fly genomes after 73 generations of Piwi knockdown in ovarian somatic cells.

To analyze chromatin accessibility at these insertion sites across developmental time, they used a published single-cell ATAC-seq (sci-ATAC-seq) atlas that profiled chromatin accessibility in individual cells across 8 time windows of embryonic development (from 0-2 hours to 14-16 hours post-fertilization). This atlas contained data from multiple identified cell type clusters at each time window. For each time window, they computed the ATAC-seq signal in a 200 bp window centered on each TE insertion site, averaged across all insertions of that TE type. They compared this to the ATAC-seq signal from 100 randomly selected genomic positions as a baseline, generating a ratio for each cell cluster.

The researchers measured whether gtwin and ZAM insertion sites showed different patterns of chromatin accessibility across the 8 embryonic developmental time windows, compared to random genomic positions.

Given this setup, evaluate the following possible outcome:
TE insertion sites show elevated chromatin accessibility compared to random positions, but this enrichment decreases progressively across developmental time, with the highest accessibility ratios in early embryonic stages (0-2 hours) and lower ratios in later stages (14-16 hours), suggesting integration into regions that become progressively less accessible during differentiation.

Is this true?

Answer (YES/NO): NO